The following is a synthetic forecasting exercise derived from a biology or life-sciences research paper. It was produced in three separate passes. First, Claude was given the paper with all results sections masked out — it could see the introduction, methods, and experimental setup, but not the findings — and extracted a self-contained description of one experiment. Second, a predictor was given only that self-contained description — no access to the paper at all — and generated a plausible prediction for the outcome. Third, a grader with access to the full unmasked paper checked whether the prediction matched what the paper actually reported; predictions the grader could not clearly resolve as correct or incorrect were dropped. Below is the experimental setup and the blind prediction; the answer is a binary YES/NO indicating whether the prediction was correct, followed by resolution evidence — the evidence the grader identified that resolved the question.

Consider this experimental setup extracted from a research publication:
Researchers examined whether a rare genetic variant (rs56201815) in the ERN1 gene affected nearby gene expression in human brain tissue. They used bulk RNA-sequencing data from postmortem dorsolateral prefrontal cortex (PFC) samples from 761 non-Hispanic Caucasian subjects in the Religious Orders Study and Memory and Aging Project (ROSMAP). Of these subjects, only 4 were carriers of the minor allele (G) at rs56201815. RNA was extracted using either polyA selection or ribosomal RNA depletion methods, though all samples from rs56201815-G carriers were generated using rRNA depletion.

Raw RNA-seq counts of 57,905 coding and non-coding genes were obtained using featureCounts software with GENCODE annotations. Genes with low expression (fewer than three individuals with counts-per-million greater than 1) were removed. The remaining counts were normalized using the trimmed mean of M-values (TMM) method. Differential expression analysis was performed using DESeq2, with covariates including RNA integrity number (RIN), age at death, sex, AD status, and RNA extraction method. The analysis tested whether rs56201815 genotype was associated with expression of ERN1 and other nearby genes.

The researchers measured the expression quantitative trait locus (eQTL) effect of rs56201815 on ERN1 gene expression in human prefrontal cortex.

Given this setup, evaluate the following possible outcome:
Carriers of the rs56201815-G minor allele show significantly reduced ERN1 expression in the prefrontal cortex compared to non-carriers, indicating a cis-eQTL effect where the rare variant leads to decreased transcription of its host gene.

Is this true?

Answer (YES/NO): NO